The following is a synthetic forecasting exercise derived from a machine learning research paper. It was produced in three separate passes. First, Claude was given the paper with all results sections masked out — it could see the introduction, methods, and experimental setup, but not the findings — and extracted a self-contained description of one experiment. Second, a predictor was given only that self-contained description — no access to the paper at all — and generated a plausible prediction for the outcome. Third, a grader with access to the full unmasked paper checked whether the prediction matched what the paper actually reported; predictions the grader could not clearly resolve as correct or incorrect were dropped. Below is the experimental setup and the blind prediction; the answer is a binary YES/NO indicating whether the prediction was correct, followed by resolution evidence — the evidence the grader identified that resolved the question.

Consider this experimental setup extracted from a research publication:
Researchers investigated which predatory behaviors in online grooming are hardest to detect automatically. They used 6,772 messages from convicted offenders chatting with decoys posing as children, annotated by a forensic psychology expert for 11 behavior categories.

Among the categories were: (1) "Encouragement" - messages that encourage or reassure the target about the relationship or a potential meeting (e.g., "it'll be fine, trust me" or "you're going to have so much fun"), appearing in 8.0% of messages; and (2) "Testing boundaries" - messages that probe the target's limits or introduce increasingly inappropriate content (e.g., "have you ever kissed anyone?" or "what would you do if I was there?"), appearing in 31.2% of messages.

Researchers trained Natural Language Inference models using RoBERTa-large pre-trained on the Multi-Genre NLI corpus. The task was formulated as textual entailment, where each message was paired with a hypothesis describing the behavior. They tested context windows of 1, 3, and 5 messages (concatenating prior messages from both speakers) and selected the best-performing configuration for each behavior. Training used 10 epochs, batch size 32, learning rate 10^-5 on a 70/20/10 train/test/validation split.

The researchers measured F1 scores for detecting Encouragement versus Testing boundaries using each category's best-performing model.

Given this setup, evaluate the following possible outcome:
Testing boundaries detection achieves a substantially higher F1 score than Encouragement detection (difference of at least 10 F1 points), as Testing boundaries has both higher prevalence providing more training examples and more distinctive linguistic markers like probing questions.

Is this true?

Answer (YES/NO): YES